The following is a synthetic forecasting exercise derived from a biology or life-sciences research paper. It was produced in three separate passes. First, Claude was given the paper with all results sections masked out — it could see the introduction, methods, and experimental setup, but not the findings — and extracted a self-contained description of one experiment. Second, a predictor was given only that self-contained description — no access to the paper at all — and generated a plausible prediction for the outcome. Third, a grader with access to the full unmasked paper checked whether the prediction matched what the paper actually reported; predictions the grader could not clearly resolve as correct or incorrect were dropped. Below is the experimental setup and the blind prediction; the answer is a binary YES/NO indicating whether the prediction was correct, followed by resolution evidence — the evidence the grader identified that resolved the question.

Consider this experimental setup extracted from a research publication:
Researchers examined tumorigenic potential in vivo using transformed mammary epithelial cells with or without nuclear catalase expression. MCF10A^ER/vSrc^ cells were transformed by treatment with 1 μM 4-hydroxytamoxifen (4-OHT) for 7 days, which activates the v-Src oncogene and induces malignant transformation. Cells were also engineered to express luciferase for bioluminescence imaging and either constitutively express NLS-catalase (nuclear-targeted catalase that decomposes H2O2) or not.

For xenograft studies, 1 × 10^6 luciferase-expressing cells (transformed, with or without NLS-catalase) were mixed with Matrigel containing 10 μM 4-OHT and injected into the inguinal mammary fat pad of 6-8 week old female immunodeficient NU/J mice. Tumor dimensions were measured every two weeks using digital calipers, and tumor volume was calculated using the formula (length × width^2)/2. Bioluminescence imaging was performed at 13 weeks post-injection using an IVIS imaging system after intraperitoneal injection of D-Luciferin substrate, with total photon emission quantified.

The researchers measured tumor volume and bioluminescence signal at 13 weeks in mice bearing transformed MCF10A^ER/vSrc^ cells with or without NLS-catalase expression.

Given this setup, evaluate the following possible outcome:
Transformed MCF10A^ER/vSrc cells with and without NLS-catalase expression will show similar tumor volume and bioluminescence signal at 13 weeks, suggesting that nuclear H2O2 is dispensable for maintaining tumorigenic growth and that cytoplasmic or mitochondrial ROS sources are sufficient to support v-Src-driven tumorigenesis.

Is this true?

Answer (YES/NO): NO